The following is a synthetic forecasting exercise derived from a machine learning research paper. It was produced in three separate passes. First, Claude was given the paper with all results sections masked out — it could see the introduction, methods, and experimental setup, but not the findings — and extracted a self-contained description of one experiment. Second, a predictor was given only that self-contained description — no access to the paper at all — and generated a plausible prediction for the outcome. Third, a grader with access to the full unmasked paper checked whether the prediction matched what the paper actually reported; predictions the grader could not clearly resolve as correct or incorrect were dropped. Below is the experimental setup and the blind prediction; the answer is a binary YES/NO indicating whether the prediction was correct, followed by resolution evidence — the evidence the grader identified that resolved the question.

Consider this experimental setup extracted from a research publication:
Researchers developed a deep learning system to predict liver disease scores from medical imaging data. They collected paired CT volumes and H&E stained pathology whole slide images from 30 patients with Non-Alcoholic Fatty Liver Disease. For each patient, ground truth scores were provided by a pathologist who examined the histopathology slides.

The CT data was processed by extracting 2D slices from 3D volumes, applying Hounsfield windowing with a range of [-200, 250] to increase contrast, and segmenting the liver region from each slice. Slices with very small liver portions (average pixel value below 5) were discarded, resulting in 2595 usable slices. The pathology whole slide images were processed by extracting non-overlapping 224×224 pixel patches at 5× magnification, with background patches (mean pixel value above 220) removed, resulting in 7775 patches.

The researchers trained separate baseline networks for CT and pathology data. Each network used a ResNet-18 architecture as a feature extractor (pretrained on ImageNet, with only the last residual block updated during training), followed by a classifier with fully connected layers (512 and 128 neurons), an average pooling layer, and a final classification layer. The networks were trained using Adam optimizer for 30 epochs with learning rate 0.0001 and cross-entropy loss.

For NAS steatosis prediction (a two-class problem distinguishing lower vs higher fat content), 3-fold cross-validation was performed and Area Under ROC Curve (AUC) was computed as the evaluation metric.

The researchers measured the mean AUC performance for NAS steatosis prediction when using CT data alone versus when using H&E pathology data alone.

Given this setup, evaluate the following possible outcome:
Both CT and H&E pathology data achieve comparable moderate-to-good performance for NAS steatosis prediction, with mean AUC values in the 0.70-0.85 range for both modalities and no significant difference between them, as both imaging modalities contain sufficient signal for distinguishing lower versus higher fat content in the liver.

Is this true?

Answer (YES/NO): NO